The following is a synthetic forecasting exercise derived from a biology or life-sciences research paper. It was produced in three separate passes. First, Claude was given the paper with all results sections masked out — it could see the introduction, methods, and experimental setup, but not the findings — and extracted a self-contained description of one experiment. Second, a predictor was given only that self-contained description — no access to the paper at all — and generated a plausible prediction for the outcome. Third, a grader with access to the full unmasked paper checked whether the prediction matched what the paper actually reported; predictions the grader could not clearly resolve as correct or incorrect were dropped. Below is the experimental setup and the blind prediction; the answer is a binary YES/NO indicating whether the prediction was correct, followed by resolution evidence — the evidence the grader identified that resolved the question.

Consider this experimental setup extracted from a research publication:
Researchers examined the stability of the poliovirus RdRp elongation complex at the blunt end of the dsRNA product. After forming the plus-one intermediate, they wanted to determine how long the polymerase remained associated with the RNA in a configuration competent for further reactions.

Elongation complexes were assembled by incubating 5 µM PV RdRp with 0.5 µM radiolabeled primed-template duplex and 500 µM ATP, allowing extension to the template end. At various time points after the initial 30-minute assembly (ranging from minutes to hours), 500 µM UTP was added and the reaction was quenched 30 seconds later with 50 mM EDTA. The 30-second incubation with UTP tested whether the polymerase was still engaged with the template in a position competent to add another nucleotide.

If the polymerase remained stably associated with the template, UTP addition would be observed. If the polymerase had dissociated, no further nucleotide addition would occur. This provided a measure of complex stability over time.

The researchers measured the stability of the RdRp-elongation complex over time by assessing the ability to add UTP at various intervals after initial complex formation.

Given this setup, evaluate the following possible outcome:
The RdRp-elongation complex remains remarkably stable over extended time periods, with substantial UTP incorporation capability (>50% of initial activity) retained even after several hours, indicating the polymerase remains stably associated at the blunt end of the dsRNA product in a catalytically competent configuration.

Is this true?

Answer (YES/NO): YES